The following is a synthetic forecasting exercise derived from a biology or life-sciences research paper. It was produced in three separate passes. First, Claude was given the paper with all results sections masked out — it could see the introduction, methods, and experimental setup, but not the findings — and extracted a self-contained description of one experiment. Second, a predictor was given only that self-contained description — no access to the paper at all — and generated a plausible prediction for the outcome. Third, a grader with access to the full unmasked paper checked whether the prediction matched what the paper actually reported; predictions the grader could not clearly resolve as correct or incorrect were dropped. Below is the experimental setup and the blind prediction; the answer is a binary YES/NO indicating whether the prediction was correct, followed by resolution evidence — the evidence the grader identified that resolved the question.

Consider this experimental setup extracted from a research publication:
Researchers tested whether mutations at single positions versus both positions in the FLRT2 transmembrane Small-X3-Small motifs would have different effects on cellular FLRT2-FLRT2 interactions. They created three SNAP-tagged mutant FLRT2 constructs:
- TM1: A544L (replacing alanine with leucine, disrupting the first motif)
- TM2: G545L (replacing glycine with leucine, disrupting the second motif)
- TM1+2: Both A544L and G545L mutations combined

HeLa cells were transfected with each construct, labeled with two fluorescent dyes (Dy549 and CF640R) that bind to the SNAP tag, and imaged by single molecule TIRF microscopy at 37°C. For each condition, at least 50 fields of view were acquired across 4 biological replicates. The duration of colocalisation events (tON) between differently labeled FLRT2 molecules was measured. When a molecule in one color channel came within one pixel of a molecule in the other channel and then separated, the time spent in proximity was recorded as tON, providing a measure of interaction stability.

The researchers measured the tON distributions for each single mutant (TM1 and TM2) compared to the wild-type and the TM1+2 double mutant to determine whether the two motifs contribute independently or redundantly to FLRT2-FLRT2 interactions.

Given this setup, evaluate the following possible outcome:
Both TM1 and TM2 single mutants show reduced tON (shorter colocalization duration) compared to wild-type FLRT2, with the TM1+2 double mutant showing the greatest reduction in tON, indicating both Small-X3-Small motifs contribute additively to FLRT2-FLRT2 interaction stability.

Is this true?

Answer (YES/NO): NO